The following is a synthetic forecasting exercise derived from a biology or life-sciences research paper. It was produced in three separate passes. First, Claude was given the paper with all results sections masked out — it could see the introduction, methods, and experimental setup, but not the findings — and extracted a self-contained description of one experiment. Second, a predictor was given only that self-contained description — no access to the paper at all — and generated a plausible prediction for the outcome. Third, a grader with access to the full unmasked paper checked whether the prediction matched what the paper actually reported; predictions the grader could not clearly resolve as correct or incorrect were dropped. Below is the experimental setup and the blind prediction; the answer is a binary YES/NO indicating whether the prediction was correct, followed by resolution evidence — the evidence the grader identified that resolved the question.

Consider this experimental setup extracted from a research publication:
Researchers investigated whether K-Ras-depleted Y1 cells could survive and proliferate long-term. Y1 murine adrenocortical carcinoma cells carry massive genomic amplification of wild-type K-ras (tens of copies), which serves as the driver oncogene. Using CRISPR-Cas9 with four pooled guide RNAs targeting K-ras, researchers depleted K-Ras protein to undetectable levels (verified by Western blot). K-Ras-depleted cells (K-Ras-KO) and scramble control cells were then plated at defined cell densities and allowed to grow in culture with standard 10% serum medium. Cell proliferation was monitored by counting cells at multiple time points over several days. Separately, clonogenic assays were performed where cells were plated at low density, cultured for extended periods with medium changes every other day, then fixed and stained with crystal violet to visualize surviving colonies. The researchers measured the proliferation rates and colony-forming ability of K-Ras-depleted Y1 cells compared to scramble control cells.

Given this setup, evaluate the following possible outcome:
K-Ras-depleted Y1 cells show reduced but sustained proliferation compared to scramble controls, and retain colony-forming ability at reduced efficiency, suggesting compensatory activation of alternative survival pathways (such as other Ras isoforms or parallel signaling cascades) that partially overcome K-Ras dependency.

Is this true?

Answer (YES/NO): NO